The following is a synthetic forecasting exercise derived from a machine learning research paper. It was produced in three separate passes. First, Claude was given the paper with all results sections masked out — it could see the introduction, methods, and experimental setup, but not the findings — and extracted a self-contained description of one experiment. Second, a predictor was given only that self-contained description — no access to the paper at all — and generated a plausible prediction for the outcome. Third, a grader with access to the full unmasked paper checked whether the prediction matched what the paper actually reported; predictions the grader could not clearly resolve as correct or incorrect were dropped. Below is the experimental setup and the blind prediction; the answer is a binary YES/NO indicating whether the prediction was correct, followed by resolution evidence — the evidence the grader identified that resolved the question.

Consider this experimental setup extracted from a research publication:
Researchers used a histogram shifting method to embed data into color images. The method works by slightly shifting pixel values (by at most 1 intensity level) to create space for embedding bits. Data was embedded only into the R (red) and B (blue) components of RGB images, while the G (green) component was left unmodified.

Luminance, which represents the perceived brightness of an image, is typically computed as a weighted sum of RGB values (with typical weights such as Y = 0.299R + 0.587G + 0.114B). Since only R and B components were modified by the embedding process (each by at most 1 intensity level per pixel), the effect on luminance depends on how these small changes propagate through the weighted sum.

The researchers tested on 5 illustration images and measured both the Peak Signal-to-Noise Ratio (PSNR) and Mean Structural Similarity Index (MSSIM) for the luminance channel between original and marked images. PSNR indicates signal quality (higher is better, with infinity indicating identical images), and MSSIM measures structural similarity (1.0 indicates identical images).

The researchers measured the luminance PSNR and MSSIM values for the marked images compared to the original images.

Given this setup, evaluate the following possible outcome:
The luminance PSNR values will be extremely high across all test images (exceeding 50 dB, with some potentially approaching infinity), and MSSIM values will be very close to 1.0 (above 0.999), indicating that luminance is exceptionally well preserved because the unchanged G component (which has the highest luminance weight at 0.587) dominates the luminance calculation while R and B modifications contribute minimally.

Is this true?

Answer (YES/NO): YES